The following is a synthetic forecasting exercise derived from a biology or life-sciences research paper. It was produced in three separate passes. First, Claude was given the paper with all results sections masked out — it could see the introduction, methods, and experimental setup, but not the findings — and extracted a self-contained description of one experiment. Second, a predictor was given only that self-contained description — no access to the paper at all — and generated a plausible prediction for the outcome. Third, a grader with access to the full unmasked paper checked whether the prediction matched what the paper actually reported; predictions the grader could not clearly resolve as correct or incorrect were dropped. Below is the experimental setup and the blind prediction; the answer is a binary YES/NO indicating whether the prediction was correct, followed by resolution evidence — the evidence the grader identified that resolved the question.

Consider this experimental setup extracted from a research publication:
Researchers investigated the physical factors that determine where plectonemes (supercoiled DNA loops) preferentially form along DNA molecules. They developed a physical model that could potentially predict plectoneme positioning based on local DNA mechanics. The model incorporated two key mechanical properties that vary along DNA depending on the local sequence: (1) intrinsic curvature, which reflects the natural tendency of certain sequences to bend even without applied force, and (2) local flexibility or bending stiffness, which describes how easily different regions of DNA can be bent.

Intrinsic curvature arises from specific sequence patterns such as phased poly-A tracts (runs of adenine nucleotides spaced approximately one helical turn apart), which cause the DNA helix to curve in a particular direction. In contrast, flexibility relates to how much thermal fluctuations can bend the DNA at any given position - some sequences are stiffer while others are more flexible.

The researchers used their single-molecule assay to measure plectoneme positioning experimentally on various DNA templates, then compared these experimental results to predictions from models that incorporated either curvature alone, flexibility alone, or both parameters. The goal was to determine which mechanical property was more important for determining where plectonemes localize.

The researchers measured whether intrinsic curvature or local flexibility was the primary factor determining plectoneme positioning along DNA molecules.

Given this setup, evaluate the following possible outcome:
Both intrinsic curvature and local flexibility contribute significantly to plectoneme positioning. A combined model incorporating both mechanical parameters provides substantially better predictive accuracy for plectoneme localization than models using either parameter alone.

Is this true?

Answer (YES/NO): NO